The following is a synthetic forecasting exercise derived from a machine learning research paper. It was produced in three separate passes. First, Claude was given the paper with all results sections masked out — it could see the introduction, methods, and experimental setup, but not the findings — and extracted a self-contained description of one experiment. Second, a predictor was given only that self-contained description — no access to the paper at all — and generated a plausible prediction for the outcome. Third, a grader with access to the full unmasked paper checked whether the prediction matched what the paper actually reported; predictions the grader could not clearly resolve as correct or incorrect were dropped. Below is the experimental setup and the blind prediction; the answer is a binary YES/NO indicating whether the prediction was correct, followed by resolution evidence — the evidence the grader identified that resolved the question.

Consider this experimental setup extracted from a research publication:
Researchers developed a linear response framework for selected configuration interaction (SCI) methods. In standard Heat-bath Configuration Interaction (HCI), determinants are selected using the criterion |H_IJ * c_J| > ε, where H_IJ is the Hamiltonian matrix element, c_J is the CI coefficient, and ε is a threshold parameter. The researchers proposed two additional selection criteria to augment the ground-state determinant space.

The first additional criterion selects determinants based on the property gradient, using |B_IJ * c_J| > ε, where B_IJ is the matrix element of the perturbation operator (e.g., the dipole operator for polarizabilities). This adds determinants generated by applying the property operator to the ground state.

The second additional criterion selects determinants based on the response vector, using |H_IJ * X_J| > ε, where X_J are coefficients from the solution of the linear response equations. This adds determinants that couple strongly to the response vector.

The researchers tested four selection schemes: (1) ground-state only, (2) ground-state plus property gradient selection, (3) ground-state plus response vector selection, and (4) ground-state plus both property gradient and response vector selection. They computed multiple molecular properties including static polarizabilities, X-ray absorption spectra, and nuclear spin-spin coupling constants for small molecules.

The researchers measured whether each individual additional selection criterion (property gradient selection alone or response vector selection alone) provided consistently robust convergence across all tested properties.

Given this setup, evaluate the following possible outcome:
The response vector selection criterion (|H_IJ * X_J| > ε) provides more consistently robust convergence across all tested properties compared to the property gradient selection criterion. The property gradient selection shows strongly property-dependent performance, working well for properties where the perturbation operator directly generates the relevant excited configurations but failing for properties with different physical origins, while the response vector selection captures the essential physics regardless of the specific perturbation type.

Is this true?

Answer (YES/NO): NO